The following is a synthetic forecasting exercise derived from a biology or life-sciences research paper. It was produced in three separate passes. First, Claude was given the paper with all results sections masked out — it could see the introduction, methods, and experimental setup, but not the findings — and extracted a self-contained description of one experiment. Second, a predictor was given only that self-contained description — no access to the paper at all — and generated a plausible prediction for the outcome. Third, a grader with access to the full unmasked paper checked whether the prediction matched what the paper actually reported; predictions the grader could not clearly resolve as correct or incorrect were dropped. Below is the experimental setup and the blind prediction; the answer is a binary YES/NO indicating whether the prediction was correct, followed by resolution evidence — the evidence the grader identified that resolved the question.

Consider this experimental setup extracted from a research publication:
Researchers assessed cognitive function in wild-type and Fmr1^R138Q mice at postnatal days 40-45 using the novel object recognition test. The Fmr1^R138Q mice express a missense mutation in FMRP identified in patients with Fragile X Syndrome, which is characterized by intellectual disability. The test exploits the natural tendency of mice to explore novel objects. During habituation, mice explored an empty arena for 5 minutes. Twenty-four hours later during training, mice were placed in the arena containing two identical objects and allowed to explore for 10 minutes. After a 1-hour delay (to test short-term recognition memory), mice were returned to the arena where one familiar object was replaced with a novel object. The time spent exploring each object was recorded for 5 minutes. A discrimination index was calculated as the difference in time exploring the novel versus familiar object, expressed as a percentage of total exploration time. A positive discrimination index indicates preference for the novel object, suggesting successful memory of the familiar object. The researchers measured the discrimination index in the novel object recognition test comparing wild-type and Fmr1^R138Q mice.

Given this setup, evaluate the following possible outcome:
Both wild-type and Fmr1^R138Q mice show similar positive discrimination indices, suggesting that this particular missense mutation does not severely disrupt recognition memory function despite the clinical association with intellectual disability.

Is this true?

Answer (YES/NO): NO